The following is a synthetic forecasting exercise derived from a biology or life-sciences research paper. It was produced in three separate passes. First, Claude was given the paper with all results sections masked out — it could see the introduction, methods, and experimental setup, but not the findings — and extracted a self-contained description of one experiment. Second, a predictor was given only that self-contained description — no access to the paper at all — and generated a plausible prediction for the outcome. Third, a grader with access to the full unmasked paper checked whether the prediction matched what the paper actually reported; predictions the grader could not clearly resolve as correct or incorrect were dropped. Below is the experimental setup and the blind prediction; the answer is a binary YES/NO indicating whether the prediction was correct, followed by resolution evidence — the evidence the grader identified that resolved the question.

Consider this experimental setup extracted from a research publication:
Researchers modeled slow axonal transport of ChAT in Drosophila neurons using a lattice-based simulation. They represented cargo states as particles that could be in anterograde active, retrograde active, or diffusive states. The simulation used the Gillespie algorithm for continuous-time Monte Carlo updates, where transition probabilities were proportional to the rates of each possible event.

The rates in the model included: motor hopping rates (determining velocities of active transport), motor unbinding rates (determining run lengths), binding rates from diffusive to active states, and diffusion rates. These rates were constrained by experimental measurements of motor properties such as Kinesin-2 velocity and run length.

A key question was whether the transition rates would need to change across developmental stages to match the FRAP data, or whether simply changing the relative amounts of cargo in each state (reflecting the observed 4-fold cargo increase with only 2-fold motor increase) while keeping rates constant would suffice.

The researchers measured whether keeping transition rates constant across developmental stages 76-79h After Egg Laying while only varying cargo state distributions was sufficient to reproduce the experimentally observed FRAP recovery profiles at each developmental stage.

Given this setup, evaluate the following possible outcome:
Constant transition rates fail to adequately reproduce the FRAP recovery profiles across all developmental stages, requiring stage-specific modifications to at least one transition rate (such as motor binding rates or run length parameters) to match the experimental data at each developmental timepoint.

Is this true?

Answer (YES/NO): NO